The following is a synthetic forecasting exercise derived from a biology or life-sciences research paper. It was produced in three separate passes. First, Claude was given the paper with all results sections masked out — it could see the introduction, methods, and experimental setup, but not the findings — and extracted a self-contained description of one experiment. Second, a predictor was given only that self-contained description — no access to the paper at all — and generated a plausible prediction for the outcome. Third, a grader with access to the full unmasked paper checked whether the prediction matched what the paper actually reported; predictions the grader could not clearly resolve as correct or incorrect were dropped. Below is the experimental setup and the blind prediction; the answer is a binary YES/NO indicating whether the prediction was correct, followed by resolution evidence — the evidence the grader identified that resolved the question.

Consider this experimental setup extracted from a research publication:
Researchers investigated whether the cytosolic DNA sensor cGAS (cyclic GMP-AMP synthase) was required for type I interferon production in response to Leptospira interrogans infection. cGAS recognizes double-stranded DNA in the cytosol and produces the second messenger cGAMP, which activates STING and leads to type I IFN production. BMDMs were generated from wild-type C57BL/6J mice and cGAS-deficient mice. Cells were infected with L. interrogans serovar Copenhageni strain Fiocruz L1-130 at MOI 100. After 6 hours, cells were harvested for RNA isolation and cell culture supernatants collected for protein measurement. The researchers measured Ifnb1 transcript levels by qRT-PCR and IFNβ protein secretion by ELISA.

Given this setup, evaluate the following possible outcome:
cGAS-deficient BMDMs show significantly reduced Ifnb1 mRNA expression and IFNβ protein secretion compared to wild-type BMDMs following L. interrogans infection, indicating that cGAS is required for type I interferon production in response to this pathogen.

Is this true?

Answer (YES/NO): YES